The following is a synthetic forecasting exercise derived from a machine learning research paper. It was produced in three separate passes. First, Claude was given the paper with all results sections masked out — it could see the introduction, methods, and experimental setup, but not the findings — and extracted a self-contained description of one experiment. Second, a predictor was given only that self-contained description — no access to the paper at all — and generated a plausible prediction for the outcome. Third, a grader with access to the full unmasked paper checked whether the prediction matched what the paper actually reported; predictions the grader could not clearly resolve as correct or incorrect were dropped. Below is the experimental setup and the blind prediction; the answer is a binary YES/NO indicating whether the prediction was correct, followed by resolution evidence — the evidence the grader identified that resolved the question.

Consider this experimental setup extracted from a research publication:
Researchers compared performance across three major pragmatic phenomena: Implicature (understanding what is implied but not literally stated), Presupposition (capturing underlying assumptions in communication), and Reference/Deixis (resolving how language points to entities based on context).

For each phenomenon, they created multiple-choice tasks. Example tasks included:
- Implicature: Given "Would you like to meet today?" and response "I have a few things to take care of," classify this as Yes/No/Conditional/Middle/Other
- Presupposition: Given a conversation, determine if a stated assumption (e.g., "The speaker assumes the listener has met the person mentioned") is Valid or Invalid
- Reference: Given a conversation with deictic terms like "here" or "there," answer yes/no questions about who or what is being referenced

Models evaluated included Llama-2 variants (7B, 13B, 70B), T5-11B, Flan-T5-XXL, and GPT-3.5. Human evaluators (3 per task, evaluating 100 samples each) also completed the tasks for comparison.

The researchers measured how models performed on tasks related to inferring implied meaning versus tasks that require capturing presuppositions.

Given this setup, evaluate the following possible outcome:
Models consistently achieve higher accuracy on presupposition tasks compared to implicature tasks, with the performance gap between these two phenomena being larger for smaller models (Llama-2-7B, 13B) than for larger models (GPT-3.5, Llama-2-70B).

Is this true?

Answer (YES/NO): NO